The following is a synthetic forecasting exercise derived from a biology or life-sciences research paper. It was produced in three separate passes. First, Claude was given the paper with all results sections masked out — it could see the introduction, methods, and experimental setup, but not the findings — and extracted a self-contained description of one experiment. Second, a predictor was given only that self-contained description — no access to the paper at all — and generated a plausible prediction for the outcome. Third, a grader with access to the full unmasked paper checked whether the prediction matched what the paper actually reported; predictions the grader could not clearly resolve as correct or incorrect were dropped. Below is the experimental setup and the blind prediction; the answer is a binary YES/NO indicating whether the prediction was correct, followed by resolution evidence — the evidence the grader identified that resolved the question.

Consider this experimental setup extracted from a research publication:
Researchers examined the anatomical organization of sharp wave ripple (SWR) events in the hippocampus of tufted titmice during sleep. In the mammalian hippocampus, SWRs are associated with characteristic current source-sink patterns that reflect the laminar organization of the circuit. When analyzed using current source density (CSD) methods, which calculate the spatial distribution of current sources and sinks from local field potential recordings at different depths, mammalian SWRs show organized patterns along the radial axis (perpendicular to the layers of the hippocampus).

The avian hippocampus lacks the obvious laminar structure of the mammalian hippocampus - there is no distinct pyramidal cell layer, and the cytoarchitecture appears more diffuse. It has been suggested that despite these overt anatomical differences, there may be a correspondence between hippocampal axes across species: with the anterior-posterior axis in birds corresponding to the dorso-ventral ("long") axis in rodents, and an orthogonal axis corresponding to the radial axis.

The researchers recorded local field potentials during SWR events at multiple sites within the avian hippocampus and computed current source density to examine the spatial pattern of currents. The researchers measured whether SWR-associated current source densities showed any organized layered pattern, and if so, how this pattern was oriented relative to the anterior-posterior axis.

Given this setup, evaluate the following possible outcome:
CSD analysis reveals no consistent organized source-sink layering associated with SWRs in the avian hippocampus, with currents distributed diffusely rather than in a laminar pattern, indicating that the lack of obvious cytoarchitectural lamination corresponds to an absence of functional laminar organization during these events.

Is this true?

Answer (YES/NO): NO